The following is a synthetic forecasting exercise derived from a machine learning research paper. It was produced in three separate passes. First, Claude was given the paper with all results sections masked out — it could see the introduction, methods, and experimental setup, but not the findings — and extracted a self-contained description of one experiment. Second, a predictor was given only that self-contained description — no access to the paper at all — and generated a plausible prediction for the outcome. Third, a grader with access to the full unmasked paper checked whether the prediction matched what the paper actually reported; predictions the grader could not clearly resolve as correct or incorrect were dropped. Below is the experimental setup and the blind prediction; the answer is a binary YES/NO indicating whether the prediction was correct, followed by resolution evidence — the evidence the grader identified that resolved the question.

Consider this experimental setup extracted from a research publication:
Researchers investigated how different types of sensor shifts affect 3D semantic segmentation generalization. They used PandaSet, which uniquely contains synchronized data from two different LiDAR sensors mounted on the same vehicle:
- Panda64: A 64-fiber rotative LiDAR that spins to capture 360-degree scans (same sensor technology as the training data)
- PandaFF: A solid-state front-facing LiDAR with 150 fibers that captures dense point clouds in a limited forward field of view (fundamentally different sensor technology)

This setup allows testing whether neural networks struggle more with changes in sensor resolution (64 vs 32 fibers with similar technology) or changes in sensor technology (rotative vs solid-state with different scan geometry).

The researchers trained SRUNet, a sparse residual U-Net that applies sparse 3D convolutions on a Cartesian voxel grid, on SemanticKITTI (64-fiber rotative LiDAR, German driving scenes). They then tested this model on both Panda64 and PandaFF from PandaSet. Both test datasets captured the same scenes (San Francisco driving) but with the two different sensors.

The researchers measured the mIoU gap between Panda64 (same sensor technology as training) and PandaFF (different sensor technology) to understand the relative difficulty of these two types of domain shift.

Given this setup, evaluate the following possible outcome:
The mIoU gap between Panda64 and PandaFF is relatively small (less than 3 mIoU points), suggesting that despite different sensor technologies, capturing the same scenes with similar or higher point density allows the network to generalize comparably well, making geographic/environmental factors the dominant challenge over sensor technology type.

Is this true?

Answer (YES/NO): NO